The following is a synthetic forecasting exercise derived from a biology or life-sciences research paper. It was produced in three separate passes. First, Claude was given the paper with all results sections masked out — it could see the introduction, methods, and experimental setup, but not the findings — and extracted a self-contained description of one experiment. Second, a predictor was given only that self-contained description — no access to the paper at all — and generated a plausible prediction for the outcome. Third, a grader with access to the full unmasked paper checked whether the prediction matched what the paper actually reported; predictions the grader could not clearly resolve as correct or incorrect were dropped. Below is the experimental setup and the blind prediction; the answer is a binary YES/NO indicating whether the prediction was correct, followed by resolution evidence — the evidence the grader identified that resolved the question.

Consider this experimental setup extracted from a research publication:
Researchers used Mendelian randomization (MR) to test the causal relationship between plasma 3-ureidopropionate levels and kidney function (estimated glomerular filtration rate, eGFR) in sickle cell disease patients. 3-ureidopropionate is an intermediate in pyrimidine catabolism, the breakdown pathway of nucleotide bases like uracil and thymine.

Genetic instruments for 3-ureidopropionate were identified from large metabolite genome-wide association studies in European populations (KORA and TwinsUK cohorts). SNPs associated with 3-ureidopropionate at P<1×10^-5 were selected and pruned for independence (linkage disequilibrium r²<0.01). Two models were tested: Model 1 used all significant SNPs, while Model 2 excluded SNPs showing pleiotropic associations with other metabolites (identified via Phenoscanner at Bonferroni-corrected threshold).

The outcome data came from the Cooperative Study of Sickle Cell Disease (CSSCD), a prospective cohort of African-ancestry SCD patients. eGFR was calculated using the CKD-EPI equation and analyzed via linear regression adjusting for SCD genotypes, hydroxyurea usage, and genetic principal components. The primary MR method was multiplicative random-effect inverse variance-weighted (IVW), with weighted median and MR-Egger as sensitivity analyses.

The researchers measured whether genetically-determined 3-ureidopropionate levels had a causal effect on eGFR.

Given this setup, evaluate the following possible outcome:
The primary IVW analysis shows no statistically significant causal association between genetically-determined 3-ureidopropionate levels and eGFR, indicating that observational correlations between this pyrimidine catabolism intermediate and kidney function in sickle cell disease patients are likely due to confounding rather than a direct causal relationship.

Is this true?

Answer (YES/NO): NO